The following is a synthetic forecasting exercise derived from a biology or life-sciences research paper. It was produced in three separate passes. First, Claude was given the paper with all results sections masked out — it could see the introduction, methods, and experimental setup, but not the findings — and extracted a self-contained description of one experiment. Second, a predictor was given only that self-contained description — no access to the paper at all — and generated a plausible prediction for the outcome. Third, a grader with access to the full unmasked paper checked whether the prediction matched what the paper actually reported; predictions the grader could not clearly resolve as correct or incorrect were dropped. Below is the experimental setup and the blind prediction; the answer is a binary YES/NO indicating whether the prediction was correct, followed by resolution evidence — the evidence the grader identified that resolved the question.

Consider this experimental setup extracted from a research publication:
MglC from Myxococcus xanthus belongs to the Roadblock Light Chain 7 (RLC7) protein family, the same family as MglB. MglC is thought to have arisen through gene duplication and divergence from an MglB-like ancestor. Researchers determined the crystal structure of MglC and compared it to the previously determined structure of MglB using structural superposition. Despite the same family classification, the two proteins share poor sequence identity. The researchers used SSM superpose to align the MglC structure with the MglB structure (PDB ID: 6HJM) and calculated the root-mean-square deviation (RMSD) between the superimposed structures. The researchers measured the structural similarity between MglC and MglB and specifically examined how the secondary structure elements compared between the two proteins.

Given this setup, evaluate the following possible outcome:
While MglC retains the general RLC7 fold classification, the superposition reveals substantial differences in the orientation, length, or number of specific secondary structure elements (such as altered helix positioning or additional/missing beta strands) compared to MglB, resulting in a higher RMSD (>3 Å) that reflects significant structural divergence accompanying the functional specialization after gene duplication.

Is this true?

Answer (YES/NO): NO